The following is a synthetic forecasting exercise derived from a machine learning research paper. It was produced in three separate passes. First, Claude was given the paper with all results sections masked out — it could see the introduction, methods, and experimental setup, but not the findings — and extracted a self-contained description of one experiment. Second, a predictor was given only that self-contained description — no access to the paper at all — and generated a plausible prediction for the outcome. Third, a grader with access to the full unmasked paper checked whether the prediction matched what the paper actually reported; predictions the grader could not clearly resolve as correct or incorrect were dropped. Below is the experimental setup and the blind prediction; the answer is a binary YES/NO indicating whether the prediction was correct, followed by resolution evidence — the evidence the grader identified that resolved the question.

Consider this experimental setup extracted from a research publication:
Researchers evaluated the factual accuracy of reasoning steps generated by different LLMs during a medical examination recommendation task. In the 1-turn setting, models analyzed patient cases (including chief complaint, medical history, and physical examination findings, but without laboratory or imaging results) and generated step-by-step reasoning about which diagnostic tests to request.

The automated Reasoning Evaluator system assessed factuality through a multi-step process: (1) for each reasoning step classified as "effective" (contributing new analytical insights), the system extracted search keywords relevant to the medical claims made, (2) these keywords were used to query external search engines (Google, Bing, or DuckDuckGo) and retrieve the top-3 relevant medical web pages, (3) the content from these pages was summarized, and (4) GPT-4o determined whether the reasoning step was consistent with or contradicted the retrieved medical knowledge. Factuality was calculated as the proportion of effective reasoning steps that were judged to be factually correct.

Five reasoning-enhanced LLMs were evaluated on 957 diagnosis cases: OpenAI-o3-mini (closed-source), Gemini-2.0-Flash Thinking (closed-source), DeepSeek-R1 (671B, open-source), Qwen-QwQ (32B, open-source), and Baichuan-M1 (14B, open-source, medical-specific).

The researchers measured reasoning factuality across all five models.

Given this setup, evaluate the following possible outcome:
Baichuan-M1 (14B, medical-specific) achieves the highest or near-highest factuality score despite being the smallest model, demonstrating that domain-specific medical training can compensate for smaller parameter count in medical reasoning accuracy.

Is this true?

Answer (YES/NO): YES